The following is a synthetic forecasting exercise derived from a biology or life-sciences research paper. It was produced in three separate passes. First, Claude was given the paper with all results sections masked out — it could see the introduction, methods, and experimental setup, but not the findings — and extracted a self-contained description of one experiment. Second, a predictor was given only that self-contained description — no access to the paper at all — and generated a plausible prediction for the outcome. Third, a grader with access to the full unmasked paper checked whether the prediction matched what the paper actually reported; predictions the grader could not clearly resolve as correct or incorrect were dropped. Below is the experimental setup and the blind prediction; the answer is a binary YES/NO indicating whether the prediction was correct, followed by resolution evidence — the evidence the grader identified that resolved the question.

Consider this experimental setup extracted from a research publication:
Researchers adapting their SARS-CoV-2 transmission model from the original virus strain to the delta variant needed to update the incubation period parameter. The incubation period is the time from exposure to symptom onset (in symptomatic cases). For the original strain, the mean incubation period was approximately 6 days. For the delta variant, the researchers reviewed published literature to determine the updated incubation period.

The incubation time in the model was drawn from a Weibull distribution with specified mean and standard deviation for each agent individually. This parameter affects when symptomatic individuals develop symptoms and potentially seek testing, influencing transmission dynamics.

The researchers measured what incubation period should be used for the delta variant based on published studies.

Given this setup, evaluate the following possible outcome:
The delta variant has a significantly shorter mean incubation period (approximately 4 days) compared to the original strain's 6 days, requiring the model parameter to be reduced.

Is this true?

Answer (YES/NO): YES